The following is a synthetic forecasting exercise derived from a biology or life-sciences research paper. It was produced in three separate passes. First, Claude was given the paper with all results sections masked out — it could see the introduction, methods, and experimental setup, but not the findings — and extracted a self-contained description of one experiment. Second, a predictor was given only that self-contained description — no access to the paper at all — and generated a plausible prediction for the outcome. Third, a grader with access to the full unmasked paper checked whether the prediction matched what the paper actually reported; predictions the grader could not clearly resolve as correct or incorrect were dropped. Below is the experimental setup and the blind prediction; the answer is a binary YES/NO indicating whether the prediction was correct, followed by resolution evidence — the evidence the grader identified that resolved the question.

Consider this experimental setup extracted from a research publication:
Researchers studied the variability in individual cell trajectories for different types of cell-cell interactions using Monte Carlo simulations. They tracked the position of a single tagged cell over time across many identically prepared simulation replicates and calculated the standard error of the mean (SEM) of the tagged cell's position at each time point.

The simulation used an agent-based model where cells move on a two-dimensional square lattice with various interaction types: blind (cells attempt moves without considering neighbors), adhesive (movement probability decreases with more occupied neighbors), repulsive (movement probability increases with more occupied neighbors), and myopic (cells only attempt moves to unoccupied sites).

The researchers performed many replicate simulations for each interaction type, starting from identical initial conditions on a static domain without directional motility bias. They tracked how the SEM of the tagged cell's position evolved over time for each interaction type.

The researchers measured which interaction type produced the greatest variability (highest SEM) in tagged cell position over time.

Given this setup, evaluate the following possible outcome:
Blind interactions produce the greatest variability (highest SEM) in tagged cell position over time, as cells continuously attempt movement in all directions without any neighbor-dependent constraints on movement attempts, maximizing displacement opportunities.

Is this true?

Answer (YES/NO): NO